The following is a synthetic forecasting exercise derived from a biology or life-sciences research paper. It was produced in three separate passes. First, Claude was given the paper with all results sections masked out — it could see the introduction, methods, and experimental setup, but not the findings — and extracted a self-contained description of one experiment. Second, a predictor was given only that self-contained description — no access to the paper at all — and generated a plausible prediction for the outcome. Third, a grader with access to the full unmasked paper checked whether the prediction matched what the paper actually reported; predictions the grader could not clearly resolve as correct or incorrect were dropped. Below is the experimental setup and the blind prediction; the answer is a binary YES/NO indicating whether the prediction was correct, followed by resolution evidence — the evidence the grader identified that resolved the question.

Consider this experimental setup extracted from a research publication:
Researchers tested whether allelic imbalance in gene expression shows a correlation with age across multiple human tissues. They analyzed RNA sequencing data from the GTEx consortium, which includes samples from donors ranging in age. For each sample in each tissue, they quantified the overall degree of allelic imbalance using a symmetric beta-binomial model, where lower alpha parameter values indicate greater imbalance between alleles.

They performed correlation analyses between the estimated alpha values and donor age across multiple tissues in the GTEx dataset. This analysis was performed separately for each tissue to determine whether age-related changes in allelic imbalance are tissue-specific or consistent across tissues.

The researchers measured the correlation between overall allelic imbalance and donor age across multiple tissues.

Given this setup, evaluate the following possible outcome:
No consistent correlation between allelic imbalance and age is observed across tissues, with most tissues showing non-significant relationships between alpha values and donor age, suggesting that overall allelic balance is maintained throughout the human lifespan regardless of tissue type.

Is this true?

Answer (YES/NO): NO